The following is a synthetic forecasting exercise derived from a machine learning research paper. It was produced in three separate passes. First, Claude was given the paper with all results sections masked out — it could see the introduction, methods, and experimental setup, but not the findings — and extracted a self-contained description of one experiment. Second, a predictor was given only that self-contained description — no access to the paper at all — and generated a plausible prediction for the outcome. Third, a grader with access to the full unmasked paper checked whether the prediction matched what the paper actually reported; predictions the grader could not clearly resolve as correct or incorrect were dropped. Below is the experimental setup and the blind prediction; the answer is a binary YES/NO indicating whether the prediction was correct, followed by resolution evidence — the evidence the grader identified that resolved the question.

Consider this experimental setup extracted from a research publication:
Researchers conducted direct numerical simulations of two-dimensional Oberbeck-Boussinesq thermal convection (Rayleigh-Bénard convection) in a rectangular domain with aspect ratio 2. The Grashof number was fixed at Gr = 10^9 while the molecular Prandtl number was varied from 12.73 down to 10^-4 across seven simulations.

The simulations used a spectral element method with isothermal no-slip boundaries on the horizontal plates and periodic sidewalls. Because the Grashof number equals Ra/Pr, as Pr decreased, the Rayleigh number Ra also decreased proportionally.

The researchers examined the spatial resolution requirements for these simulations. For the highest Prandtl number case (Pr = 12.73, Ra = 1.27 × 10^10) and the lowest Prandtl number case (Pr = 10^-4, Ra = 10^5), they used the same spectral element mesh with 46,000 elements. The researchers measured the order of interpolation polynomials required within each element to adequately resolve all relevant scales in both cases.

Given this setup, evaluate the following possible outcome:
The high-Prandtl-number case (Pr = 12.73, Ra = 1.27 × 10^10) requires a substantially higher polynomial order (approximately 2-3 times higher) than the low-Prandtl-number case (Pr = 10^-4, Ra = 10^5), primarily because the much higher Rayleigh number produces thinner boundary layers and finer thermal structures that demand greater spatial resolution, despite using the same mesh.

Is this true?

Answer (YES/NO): NO